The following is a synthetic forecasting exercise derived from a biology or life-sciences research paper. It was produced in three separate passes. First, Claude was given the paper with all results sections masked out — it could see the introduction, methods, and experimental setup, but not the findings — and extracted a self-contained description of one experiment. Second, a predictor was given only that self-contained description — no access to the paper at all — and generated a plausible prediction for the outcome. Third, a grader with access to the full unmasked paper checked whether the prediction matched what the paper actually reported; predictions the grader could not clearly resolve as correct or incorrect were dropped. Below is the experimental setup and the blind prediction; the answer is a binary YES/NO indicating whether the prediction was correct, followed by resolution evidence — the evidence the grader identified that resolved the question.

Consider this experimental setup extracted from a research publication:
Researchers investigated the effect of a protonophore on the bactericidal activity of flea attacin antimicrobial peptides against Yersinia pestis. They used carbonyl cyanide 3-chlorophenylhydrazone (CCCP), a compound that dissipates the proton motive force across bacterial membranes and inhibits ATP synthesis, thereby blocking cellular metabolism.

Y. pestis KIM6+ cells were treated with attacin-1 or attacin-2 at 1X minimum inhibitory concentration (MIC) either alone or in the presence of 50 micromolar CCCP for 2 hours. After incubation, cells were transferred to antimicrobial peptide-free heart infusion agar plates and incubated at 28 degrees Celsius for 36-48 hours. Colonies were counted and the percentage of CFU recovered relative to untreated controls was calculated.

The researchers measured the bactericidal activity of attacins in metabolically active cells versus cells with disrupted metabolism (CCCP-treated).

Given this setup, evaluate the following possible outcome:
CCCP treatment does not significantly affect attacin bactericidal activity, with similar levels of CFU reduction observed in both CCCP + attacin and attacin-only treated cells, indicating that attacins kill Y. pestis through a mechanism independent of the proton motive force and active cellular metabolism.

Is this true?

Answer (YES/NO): NO